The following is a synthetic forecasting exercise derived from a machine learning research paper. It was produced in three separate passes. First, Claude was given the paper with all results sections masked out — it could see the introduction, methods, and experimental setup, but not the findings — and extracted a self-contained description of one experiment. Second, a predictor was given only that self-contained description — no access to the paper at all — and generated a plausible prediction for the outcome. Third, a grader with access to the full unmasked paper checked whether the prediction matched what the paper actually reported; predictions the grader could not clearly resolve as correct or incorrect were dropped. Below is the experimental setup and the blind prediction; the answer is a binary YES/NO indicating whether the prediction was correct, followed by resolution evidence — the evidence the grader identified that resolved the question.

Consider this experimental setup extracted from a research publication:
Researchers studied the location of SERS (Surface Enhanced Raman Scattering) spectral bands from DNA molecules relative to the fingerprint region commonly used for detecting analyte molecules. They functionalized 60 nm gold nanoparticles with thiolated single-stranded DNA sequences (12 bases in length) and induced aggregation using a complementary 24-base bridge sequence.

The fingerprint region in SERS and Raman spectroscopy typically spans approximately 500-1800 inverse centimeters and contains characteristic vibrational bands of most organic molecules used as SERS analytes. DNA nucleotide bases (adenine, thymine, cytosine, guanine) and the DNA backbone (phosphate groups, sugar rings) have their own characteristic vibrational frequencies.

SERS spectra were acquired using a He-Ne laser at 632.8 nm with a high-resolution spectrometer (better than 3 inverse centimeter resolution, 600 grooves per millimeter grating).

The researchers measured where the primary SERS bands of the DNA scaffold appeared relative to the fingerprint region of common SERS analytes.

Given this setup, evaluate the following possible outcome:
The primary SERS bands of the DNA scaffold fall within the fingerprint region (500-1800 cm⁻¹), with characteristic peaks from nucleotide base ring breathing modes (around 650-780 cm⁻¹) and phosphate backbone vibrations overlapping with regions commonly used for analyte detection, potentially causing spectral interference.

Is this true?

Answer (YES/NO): NO